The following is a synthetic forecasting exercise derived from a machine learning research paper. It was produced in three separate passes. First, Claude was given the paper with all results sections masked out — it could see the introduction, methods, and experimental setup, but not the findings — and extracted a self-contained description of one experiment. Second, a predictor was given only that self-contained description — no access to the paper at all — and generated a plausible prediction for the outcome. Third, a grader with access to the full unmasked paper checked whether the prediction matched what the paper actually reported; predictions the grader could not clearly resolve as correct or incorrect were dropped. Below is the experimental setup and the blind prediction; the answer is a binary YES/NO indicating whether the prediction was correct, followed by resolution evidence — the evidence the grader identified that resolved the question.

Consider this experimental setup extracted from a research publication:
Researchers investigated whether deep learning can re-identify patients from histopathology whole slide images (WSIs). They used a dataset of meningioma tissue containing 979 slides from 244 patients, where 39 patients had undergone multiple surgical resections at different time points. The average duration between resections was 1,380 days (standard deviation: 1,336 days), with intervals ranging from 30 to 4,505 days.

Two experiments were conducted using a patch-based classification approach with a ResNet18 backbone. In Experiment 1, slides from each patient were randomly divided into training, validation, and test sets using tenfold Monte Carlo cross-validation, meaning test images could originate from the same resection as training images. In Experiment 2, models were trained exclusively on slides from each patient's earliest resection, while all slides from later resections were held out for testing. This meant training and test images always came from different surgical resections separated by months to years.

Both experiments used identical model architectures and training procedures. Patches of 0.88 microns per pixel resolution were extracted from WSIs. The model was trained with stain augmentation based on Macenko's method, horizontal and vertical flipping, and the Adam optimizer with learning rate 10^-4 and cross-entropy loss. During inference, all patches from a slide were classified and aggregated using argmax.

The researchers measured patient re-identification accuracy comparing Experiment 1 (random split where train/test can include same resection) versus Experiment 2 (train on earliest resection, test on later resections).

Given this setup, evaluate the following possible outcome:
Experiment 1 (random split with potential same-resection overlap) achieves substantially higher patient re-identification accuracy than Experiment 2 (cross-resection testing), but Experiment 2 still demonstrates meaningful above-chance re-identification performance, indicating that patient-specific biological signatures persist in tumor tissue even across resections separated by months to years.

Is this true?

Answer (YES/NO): YES